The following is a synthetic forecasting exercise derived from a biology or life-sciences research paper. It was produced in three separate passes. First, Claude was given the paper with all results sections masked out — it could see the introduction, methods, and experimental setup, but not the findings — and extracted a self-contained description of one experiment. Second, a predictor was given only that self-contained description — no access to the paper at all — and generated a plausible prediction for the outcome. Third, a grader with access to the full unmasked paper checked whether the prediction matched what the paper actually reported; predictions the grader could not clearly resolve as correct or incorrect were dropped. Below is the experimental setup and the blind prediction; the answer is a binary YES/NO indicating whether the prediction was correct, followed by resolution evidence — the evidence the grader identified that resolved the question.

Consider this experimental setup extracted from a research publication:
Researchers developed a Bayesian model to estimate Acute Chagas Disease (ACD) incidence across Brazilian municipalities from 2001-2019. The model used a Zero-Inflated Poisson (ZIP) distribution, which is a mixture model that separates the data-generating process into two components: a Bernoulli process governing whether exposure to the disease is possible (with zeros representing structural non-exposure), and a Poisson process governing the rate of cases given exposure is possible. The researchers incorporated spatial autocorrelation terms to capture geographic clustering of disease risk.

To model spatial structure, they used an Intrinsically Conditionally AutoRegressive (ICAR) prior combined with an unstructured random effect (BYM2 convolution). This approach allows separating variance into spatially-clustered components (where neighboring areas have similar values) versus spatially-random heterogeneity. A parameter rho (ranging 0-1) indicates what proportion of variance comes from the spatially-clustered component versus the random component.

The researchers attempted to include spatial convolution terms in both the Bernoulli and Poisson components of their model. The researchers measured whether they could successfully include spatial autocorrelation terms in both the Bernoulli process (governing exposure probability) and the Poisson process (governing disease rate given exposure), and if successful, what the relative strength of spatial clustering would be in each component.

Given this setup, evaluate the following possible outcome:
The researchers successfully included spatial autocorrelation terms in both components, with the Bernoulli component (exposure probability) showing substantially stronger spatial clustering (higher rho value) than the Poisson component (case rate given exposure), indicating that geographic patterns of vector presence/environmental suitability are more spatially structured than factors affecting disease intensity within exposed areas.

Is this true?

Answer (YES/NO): NO